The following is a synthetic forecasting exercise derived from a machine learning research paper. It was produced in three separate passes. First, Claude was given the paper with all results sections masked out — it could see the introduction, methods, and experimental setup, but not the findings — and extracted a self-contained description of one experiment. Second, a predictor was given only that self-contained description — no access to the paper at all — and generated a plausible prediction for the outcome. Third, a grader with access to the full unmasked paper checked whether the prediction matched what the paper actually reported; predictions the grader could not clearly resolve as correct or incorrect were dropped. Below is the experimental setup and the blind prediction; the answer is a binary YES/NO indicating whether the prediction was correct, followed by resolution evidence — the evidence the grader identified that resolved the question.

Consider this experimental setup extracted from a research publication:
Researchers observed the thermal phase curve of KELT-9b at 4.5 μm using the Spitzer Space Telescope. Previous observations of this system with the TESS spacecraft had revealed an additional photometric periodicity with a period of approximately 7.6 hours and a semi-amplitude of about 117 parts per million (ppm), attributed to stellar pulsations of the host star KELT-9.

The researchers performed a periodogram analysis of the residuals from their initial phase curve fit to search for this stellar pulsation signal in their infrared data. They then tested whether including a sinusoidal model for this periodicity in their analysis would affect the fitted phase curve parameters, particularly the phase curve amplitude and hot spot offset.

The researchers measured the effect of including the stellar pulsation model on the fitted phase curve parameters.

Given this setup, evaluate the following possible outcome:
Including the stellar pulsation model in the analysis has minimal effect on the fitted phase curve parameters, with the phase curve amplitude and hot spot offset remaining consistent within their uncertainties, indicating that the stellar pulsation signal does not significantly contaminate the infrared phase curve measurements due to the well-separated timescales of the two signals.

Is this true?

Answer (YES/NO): YES